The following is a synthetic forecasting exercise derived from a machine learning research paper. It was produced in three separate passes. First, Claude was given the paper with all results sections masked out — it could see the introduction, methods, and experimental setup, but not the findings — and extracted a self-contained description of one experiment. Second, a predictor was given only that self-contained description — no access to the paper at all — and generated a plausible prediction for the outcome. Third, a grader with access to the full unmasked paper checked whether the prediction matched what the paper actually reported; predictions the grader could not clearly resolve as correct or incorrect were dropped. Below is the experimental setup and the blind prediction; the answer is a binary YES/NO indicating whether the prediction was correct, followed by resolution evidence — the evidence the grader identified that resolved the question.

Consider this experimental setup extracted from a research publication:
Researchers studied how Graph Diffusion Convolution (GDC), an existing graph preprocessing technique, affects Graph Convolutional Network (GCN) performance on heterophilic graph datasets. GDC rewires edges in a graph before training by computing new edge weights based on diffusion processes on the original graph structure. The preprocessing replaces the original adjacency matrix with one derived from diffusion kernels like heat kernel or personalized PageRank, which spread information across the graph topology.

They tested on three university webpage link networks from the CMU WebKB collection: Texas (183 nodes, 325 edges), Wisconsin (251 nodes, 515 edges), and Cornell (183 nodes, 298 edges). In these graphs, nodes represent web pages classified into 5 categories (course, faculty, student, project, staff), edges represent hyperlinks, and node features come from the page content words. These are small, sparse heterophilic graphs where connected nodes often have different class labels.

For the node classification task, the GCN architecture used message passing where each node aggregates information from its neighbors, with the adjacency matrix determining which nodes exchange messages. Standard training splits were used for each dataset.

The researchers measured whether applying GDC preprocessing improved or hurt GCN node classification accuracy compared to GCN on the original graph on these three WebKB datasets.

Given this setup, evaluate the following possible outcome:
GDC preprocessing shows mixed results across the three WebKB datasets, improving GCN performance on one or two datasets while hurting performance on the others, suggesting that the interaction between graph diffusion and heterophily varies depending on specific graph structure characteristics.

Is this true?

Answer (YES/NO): NO